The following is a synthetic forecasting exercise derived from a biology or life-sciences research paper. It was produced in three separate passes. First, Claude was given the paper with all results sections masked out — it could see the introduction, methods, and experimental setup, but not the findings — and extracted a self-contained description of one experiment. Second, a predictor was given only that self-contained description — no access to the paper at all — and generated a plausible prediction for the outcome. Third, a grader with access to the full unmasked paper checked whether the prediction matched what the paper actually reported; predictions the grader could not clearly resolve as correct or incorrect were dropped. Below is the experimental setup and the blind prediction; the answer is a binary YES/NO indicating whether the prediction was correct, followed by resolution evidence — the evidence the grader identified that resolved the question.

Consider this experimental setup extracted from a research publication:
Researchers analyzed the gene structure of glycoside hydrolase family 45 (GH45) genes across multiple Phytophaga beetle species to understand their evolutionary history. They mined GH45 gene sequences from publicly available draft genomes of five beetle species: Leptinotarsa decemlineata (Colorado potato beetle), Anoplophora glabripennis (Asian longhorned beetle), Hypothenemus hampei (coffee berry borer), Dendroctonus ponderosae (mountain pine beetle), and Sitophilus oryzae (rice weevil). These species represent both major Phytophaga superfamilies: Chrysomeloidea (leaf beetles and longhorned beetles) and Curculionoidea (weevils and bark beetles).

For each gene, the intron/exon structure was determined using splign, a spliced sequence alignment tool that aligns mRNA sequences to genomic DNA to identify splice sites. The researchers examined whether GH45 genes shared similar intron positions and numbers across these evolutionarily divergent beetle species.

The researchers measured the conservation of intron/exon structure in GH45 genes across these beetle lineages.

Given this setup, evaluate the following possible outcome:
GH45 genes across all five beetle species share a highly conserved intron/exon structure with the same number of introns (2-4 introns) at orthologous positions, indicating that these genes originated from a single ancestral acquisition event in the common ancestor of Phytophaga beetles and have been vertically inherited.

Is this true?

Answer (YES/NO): NO